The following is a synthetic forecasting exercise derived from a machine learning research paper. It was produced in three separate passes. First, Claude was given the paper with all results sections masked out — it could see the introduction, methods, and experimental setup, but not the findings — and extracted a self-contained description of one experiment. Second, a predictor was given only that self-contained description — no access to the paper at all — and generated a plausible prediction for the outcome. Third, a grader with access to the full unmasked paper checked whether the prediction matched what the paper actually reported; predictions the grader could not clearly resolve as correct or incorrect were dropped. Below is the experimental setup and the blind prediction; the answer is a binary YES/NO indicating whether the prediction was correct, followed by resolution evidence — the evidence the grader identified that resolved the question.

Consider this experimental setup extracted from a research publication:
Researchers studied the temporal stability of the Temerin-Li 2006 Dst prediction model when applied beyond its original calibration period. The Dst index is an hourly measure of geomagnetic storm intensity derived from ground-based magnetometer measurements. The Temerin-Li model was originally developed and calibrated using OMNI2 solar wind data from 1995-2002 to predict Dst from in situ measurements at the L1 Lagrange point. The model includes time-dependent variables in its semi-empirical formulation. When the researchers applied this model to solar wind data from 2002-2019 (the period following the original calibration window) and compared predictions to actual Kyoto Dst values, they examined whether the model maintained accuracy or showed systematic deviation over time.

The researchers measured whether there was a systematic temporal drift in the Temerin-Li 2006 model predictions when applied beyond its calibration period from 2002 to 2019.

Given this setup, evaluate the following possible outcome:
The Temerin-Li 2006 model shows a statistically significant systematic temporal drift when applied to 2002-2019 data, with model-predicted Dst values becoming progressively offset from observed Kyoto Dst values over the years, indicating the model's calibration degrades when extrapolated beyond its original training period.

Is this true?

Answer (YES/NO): YES